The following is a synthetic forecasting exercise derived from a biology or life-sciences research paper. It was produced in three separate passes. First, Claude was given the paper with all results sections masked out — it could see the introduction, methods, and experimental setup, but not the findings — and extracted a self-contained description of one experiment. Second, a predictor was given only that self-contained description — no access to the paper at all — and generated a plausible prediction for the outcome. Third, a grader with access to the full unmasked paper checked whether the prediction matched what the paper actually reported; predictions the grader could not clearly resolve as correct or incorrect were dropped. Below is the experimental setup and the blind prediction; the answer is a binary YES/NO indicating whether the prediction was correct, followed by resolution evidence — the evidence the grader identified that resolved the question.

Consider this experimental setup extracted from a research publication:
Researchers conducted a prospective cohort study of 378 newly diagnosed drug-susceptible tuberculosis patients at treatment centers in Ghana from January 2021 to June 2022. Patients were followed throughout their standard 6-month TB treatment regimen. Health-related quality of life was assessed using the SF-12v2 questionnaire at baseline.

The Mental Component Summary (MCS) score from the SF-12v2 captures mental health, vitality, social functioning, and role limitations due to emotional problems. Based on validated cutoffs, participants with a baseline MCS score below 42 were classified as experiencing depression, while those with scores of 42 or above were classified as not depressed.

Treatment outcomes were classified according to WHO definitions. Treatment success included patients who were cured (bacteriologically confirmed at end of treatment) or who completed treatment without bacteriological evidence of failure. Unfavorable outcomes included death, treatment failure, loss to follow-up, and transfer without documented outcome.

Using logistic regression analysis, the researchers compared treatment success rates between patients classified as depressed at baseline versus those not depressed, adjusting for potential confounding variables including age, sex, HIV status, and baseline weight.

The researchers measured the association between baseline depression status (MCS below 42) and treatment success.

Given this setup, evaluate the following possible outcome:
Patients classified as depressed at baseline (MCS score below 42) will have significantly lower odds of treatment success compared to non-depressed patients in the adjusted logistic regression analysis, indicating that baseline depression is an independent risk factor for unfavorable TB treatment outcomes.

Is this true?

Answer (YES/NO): YES